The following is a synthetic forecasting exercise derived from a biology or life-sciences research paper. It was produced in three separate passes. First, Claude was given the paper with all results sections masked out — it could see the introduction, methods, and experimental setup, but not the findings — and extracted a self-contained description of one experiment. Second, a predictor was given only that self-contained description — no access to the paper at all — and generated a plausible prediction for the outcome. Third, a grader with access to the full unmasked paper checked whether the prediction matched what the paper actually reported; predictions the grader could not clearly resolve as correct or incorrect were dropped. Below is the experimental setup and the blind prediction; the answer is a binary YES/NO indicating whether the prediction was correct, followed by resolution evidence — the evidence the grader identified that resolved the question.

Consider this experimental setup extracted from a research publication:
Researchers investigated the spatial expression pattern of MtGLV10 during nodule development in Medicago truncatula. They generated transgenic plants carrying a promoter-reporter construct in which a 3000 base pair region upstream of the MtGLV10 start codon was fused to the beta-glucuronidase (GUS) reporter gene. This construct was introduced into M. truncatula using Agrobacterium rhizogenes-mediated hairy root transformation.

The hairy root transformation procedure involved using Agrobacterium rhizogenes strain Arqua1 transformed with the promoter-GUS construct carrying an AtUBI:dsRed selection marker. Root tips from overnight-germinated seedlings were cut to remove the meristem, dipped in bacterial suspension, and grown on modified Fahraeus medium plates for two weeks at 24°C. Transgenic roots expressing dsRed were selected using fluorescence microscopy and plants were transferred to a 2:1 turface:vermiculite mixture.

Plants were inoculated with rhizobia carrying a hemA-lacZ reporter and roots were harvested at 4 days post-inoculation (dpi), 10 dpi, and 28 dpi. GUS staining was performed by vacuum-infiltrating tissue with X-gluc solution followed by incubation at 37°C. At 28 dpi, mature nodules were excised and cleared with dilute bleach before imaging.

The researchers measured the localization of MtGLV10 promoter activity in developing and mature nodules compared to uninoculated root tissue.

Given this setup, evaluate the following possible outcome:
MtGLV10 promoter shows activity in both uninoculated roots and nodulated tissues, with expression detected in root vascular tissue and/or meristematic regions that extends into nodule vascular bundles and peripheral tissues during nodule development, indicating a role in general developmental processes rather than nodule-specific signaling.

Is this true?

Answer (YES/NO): NO